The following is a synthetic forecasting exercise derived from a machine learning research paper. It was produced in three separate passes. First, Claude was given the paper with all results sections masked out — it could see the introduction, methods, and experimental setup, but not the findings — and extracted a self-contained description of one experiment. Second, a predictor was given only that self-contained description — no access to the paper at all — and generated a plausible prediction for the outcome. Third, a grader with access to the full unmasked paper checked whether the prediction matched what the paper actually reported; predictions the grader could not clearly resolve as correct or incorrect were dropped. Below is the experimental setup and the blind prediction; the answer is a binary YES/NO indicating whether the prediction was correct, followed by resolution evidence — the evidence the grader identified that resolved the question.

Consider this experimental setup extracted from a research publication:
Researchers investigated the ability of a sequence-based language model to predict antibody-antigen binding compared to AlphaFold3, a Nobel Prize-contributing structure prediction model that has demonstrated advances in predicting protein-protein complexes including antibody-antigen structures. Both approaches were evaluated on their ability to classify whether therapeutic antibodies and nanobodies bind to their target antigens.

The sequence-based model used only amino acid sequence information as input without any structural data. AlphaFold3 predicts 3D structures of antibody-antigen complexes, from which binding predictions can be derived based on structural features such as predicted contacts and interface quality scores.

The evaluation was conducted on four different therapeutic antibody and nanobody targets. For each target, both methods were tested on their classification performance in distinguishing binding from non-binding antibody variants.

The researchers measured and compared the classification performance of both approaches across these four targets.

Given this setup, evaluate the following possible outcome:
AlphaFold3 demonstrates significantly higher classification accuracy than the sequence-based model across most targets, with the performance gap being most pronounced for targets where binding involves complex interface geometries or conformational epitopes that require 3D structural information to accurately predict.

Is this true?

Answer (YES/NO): NO